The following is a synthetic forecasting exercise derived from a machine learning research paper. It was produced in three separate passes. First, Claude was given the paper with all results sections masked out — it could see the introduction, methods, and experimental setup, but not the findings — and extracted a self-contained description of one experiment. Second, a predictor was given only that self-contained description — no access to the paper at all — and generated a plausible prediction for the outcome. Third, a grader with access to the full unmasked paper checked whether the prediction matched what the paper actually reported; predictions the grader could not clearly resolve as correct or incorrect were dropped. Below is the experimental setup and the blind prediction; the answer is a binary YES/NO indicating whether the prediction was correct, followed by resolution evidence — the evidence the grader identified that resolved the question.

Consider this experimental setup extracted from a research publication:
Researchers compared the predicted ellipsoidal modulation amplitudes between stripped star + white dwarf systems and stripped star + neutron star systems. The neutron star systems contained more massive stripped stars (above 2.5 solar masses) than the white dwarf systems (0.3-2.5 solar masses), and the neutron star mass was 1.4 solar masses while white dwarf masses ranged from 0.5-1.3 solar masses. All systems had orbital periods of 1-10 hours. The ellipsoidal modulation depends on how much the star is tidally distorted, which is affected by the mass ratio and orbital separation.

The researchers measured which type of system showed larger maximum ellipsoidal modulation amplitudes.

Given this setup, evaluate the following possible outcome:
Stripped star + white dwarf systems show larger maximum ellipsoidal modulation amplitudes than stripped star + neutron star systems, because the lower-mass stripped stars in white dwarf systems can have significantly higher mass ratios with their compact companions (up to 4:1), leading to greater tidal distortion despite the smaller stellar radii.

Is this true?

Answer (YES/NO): YES